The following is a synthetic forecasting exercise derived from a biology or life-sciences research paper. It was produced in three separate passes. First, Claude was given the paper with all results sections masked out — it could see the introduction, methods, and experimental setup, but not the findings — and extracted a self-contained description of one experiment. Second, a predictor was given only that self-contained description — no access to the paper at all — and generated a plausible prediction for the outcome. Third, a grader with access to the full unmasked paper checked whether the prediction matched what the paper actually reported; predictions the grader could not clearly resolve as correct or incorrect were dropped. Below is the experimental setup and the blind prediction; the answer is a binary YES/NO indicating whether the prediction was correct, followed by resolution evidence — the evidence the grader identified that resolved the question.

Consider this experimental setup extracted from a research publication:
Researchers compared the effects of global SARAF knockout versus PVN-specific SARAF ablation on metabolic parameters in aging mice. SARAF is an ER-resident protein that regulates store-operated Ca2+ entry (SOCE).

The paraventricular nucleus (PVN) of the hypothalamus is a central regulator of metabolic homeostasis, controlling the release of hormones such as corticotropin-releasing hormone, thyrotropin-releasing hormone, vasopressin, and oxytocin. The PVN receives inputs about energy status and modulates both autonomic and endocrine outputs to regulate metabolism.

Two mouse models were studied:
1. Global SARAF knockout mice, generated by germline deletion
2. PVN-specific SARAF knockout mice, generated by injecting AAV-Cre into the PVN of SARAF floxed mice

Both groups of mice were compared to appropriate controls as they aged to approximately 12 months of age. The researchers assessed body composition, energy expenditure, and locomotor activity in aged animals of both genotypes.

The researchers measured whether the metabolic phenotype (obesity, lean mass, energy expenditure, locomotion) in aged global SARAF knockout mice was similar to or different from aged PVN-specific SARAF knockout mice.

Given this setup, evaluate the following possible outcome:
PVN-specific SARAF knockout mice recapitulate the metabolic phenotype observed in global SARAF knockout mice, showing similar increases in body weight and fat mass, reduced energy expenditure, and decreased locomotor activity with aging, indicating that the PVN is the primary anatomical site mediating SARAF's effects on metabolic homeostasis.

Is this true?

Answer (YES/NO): NO